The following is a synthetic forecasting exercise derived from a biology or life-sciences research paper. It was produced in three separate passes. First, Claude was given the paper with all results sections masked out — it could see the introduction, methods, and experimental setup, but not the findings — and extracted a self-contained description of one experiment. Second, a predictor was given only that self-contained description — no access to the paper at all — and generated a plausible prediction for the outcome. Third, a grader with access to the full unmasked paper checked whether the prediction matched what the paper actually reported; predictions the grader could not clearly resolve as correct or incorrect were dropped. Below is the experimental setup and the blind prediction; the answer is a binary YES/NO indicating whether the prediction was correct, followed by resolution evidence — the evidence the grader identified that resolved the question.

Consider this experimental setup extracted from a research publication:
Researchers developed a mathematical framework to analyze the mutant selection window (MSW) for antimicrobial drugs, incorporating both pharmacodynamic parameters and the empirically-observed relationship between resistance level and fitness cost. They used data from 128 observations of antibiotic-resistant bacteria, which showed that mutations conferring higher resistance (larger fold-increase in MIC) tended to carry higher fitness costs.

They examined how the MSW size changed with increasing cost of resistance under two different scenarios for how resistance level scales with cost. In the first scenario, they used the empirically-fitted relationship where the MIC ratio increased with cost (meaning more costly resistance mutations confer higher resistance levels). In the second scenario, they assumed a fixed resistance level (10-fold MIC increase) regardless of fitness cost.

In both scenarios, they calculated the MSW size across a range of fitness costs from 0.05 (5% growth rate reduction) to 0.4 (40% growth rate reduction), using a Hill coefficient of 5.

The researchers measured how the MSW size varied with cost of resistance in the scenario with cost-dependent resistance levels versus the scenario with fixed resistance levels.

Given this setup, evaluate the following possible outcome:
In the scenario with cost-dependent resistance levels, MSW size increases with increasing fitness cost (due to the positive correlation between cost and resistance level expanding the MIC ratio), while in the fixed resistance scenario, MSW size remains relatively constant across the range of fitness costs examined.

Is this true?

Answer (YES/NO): NO